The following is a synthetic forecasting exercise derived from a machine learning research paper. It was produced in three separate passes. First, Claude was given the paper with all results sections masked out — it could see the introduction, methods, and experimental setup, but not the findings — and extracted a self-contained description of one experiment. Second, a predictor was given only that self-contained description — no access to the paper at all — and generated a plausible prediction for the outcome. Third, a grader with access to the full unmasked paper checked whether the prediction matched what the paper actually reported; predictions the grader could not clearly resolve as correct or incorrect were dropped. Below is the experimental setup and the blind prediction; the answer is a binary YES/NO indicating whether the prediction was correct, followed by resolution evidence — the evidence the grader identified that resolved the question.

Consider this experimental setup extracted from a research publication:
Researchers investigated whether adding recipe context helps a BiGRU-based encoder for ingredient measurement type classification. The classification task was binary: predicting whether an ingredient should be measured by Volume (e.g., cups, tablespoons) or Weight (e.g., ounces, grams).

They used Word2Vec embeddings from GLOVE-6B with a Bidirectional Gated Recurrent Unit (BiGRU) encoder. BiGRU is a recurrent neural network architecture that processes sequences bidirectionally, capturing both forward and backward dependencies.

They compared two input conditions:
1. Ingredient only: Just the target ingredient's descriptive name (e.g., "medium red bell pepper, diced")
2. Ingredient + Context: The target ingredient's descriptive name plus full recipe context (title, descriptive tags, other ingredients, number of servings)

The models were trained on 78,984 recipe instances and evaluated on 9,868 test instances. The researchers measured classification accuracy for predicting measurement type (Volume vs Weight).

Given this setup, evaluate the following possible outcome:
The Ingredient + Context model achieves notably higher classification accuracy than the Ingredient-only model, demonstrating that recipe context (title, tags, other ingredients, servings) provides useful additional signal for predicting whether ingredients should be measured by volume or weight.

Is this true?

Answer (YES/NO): NO